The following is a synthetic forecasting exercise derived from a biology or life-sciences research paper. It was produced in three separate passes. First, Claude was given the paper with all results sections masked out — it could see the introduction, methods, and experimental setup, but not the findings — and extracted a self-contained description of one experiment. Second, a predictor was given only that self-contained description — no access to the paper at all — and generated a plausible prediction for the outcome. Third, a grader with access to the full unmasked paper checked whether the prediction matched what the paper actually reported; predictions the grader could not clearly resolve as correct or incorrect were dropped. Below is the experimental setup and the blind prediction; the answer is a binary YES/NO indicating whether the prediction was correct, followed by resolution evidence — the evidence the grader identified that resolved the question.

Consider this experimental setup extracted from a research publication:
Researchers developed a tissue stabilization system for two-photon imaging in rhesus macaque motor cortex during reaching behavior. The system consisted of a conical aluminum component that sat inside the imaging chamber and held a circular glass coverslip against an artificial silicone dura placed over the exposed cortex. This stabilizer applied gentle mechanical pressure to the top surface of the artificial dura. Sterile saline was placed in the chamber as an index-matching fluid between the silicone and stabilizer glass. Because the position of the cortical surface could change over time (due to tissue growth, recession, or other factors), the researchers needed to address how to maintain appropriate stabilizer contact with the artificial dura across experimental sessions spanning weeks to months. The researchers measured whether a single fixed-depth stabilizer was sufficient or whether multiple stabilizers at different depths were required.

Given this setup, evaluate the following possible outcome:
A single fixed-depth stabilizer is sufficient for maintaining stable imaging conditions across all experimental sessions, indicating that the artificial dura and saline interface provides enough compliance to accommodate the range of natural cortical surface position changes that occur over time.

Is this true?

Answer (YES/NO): NO